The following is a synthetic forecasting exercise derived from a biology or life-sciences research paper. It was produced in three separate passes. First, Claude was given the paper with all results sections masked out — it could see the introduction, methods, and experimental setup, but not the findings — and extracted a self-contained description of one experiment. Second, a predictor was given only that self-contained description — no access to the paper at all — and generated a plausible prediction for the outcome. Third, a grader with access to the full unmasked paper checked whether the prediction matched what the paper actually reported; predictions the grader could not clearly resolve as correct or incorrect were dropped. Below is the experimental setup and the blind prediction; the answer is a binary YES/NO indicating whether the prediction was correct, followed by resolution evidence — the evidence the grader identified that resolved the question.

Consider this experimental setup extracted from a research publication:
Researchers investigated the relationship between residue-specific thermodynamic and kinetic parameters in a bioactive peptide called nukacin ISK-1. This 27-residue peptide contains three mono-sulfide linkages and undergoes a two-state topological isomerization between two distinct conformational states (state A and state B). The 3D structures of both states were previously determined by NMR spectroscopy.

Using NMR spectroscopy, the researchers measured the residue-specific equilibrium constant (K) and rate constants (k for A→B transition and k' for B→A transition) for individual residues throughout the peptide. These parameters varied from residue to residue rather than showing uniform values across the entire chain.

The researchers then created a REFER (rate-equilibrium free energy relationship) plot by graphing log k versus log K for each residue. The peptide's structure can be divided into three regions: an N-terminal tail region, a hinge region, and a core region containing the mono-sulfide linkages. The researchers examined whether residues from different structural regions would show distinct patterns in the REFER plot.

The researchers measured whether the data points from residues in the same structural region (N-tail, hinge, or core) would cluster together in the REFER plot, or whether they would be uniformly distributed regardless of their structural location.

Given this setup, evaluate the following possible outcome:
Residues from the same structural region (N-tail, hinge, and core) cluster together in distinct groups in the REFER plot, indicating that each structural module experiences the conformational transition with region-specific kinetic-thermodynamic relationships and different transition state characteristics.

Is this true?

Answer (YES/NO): YES